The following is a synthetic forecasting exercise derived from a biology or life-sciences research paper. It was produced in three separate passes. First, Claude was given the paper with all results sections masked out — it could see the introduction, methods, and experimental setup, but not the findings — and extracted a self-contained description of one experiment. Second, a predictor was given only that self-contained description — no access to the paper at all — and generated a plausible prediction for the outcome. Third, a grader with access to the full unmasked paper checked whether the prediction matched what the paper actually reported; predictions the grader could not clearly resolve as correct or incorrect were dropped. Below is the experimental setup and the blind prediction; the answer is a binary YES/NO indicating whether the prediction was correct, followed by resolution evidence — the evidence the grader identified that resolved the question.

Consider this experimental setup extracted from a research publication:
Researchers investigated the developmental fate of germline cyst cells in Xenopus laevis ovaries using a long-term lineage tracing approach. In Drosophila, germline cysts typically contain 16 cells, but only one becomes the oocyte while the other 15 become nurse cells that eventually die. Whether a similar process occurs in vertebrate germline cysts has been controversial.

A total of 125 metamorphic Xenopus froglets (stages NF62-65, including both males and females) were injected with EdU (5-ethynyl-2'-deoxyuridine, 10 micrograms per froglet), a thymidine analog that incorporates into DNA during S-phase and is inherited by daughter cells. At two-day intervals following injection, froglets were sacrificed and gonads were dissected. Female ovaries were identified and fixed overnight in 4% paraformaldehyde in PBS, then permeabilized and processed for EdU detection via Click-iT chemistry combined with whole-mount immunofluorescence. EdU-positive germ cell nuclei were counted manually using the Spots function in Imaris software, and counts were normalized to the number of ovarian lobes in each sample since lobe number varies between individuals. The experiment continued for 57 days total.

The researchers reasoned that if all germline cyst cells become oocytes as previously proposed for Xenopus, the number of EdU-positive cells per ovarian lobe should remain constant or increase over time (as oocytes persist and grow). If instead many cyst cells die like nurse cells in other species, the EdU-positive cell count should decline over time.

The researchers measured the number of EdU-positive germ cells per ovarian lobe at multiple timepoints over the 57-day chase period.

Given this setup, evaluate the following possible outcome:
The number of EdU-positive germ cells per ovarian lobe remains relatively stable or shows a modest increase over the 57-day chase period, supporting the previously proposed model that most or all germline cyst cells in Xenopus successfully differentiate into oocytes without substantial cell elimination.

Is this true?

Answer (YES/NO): NO